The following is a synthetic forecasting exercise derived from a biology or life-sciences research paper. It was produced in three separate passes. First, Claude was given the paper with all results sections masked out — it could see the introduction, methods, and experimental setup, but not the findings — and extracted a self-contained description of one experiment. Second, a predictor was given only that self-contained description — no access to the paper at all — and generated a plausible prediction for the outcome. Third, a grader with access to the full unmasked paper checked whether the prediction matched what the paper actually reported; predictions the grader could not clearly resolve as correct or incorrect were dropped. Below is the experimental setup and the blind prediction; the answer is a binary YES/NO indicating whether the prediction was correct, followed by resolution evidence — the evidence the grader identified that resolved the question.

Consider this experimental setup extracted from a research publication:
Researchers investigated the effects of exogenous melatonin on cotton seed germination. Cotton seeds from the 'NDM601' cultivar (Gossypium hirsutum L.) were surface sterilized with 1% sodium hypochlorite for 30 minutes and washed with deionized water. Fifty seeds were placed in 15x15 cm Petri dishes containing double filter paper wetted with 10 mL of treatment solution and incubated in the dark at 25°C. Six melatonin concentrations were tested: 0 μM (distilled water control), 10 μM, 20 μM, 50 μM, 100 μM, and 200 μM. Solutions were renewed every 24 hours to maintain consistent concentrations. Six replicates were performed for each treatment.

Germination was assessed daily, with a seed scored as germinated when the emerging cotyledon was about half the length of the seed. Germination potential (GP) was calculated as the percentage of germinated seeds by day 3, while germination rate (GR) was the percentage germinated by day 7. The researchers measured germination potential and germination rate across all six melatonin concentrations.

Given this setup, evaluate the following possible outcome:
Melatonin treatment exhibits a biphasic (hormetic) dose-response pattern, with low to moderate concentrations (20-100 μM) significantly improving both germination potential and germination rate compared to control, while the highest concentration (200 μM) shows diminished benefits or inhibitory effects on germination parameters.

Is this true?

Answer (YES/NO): NO